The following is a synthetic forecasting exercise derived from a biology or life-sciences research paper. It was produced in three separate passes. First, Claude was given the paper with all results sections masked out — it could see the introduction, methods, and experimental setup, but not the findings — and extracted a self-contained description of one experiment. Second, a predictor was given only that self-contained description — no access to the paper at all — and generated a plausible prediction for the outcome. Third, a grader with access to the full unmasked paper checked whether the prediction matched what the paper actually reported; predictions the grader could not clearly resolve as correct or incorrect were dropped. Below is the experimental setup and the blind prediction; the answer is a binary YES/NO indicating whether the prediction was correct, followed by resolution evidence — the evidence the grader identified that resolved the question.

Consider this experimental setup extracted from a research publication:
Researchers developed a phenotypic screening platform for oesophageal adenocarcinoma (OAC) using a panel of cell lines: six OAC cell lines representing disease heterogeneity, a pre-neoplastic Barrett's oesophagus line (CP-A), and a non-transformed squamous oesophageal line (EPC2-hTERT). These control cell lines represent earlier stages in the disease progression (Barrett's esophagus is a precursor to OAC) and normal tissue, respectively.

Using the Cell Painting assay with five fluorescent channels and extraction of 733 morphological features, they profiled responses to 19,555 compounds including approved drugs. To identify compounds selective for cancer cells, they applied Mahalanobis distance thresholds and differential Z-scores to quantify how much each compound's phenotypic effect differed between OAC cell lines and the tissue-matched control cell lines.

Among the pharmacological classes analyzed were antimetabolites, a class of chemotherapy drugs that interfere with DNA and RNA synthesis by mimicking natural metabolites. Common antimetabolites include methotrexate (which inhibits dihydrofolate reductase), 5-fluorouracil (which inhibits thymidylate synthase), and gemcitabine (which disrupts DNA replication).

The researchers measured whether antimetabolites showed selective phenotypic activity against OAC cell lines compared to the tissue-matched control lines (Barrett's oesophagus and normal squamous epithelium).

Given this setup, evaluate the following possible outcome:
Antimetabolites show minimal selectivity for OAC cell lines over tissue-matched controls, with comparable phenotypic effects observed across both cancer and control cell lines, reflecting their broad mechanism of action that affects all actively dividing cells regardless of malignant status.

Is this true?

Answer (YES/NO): NO